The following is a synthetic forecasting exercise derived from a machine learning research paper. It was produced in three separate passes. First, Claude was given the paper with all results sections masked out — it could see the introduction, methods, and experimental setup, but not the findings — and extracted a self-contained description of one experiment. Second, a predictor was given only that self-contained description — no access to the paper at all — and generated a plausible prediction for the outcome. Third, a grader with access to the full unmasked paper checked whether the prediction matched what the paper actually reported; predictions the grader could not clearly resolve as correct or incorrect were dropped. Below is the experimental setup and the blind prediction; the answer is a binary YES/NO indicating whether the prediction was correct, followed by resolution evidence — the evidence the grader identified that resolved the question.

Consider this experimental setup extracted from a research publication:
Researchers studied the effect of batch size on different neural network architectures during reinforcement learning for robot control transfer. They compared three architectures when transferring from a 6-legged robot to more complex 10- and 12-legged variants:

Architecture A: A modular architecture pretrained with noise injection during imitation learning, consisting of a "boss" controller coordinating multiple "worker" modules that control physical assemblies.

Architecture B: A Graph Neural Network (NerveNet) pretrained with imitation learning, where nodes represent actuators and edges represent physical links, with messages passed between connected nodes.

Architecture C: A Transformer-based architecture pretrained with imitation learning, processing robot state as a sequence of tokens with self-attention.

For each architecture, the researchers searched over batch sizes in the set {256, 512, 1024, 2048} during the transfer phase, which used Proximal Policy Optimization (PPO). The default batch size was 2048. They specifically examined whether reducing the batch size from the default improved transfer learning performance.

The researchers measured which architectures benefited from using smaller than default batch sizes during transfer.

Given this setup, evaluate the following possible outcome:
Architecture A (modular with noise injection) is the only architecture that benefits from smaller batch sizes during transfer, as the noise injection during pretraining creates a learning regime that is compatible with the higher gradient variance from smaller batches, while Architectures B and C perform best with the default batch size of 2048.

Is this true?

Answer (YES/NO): NO